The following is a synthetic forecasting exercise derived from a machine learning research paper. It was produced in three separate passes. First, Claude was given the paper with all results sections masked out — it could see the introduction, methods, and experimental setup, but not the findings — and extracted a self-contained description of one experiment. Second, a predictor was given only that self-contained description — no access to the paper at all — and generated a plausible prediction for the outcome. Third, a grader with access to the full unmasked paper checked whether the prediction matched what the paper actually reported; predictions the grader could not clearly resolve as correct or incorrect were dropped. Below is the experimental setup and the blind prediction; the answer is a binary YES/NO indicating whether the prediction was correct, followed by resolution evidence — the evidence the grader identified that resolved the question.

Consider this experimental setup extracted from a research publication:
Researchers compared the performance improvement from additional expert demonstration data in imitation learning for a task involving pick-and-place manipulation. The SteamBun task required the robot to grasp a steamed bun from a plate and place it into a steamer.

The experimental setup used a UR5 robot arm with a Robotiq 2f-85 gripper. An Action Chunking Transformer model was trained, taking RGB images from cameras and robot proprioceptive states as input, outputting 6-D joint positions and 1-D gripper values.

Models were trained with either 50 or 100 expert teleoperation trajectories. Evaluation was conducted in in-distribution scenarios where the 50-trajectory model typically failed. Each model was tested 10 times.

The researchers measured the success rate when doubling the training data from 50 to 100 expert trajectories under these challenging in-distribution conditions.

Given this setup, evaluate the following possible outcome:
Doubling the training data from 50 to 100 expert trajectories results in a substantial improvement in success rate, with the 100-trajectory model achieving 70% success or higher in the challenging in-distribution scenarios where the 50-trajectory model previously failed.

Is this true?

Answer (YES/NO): NO